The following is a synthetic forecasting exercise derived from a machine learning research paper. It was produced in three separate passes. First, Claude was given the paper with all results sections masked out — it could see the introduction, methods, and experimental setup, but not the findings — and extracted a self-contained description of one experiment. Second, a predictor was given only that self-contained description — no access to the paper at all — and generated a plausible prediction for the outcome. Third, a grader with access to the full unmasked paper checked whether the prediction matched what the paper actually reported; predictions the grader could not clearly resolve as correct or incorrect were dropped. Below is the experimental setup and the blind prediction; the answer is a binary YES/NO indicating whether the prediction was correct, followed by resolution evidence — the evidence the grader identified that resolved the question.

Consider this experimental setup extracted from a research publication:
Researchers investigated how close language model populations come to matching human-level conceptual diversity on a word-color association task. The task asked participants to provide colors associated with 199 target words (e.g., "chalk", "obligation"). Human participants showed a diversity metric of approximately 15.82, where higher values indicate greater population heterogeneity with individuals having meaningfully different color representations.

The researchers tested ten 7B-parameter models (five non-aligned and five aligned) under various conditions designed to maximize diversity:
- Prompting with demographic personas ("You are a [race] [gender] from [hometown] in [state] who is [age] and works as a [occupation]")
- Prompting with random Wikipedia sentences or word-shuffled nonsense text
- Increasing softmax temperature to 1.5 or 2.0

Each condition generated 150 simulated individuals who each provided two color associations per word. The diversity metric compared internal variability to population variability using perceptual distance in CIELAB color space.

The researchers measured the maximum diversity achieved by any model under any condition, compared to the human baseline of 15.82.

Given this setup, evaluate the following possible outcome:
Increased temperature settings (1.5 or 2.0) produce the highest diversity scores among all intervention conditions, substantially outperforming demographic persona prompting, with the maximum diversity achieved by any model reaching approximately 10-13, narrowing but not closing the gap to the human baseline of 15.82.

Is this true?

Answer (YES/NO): NO